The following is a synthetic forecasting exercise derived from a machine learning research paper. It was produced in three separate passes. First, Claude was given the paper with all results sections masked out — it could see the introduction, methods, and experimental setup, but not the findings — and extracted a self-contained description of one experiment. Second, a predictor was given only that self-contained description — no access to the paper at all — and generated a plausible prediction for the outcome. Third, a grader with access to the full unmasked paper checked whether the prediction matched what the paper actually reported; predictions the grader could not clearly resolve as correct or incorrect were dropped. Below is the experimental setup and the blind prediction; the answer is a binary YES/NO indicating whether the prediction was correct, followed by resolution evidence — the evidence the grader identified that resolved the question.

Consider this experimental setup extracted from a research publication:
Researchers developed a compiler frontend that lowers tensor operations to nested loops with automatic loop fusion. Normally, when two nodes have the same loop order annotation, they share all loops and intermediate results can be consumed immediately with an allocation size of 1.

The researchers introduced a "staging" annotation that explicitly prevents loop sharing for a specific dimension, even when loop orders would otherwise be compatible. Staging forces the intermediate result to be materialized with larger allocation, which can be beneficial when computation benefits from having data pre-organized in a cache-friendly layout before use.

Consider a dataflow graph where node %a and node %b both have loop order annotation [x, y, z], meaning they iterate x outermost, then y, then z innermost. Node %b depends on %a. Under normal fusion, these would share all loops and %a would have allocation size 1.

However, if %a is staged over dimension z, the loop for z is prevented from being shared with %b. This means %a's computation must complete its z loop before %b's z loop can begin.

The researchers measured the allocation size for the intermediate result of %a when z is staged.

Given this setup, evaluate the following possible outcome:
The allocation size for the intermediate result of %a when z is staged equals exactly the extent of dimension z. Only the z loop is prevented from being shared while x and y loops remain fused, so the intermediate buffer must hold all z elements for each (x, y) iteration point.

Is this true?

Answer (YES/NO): YES